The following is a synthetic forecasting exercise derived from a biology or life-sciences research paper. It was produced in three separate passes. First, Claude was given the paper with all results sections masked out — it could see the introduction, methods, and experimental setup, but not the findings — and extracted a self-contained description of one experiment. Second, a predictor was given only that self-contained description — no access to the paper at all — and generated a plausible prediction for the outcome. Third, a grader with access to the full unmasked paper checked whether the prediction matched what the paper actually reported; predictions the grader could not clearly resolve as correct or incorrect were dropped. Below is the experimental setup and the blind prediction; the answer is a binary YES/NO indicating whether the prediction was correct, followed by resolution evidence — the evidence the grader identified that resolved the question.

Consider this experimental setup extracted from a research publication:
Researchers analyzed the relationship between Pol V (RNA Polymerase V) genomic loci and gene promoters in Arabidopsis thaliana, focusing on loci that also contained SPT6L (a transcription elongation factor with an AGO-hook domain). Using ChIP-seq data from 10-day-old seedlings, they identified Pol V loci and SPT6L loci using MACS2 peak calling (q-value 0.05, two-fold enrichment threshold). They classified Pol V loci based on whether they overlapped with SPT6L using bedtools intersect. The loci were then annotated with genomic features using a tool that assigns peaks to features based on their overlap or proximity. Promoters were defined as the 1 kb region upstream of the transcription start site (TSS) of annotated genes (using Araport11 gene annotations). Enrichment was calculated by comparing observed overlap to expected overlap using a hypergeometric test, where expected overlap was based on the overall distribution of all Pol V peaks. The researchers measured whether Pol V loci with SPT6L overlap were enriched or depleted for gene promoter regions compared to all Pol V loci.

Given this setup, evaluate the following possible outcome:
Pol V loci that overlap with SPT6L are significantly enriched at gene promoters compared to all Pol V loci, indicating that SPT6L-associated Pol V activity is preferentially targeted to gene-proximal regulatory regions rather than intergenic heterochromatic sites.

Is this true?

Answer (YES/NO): YES